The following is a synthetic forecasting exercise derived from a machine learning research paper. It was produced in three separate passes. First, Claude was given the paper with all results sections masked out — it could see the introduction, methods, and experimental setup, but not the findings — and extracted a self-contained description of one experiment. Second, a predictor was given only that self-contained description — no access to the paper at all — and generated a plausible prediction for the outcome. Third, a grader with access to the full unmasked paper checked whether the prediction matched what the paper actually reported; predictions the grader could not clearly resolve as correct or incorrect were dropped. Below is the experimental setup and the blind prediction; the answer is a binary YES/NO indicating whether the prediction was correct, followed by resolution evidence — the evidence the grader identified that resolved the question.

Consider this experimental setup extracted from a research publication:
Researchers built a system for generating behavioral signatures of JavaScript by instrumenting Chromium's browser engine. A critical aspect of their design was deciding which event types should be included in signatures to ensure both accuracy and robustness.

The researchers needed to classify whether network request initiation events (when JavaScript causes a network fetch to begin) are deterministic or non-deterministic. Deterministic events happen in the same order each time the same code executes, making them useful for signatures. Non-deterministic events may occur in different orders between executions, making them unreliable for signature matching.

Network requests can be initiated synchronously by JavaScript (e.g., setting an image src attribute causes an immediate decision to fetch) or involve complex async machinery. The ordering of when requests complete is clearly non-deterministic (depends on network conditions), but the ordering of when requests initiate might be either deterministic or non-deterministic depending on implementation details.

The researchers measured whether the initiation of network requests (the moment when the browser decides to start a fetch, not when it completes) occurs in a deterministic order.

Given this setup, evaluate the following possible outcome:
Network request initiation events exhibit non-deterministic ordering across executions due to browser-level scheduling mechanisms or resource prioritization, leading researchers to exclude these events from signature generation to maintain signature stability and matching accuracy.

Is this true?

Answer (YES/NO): YES